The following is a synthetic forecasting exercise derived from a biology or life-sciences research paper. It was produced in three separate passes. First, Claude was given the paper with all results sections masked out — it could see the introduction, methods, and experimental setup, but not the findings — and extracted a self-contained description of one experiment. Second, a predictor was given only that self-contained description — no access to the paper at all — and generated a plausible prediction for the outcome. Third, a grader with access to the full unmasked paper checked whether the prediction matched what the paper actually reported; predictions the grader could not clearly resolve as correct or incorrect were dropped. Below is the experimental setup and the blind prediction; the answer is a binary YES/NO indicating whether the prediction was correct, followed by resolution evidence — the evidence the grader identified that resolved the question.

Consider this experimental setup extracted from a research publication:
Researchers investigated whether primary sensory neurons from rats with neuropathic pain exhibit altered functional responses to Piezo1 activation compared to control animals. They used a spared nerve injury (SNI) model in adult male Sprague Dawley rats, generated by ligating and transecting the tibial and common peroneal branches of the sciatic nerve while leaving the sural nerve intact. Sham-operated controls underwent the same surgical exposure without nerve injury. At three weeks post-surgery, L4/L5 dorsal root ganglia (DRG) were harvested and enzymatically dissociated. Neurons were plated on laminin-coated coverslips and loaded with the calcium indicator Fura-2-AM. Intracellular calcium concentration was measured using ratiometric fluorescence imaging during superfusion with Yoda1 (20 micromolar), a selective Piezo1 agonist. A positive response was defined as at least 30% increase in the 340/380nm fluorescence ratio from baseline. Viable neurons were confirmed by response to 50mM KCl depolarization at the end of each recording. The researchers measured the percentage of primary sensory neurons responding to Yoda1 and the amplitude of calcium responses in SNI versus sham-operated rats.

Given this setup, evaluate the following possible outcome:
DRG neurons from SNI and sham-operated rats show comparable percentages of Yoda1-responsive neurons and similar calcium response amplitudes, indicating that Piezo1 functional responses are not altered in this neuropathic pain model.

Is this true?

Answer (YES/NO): NO